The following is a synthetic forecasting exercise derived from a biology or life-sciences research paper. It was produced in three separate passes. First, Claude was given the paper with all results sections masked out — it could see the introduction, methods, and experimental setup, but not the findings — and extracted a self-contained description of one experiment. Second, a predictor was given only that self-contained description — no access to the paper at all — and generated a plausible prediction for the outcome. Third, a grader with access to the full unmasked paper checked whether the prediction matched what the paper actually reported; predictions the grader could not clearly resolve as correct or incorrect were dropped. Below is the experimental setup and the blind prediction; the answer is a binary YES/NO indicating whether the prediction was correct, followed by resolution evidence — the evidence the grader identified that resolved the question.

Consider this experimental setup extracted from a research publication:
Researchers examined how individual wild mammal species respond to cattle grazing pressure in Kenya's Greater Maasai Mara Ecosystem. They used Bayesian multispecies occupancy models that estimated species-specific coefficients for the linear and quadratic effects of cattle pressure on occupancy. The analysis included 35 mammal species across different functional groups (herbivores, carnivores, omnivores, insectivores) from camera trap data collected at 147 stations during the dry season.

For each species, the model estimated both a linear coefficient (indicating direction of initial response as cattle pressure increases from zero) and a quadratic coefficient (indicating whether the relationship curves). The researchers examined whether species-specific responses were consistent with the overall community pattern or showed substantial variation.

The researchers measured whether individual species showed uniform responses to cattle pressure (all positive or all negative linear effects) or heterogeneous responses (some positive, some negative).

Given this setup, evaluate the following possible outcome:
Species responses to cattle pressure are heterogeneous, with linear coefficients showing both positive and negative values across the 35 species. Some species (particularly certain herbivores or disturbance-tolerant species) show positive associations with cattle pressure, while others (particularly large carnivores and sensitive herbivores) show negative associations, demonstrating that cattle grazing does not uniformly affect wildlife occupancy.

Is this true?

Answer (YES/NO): NO